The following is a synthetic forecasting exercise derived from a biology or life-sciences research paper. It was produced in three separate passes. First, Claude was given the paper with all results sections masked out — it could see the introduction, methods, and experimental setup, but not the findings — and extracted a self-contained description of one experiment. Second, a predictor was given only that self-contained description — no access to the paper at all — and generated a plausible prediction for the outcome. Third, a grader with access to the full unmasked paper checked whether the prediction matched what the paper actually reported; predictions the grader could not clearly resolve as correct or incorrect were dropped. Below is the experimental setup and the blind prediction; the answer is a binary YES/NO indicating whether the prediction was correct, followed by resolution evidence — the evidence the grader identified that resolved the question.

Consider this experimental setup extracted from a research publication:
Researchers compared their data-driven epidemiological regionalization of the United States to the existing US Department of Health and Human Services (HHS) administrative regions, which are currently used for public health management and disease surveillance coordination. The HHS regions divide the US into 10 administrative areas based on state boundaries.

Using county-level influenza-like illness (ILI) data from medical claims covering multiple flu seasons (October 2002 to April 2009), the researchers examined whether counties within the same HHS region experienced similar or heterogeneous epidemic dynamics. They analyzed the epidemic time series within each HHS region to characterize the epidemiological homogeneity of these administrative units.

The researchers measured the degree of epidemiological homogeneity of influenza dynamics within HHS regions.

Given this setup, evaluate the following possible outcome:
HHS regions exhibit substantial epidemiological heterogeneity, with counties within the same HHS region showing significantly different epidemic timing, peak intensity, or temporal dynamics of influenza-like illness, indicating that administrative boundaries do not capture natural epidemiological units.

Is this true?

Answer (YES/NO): YES